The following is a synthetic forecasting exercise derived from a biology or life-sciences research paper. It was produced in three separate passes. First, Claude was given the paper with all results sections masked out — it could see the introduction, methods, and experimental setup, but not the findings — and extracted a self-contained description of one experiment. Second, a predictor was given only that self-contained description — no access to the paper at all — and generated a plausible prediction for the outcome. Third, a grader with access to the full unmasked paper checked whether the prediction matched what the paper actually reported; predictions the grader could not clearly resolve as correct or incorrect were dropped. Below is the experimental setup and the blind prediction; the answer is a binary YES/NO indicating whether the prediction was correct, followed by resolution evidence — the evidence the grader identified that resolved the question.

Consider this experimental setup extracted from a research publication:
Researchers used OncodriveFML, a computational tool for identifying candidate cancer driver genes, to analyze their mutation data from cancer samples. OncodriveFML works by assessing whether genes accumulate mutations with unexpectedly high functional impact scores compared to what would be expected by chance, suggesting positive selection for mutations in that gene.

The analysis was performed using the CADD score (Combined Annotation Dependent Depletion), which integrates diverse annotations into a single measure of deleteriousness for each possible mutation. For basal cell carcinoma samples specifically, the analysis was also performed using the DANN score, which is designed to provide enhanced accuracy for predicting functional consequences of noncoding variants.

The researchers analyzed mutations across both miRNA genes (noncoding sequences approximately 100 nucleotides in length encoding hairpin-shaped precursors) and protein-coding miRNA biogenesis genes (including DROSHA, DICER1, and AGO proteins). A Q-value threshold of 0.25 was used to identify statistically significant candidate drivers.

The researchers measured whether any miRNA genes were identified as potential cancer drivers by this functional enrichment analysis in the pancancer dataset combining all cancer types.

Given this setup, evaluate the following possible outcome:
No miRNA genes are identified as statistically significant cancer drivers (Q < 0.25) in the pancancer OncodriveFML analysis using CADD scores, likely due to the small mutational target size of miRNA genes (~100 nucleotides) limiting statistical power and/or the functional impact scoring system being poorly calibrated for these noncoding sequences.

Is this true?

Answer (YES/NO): NO